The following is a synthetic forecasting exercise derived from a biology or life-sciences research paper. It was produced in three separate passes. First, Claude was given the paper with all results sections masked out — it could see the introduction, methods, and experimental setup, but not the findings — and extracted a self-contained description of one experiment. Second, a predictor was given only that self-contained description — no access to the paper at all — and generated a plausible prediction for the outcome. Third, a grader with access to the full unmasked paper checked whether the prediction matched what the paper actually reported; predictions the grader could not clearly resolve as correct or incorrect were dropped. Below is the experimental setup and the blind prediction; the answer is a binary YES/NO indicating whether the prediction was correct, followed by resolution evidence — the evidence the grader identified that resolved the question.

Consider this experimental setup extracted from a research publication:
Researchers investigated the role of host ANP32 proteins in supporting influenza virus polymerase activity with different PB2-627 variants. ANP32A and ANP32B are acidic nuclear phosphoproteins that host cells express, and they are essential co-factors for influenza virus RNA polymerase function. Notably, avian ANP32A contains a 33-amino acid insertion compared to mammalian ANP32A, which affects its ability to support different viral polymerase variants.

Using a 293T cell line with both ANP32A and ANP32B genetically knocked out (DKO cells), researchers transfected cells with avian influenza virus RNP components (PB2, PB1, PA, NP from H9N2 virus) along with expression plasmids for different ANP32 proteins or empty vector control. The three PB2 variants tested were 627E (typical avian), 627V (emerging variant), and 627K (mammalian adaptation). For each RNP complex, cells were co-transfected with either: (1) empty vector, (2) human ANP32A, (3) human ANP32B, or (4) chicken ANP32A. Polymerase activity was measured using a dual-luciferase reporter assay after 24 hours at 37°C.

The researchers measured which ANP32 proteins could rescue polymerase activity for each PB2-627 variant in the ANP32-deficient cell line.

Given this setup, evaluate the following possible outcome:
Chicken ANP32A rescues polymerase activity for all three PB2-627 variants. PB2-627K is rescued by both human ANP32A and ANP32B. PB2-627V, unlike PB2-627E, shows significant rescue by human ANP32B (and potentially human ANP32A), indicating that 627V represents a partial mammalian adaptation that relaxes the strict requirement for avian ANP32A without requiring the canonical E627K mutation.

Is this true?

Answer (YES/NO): NO